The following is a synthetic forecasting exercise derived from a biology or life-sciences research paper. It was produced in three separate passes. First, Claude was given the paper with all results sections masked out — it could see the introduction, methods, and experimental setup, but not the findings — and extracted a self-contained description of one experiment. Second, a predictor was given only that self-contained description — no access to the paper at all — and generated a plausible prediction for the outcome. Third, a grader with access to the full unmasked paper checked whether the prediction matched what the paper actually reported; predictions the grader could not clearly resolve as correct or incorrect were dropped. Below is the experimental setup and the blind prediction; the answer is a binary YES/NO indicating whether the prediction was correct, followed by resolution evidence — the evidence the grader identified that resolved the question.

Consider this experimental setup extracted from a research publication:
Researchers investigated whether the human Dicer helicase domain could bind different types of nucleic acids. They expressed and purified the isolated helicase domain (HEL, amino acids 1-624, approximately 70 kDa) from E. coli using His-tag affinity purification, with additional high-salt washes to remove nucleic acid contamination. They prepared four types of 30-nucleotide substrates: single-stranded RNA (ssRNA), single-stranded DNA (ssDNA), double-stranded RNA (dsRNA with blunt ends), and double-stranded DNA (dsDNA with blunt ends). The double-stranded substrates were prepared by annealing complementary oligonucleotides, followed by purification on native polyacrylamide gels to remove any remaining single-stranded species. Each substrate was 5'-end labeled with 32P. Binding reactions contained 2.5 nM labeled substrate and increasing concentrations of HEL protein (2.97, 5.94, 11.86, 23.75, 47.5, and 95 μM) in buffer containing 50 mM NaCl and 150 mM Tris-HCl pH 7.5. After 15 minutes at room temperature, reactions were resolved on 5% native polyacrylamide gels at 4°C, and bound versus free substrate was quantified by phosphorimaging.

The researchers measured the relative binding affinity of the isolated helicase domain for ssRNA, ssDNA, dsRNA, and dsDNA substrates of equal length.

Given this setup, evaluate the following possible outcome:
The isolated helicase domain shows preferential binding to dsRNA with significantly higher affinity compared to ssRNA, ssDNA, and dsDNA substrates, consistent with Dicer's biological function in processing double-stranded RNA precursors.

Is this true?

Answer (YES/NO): NO